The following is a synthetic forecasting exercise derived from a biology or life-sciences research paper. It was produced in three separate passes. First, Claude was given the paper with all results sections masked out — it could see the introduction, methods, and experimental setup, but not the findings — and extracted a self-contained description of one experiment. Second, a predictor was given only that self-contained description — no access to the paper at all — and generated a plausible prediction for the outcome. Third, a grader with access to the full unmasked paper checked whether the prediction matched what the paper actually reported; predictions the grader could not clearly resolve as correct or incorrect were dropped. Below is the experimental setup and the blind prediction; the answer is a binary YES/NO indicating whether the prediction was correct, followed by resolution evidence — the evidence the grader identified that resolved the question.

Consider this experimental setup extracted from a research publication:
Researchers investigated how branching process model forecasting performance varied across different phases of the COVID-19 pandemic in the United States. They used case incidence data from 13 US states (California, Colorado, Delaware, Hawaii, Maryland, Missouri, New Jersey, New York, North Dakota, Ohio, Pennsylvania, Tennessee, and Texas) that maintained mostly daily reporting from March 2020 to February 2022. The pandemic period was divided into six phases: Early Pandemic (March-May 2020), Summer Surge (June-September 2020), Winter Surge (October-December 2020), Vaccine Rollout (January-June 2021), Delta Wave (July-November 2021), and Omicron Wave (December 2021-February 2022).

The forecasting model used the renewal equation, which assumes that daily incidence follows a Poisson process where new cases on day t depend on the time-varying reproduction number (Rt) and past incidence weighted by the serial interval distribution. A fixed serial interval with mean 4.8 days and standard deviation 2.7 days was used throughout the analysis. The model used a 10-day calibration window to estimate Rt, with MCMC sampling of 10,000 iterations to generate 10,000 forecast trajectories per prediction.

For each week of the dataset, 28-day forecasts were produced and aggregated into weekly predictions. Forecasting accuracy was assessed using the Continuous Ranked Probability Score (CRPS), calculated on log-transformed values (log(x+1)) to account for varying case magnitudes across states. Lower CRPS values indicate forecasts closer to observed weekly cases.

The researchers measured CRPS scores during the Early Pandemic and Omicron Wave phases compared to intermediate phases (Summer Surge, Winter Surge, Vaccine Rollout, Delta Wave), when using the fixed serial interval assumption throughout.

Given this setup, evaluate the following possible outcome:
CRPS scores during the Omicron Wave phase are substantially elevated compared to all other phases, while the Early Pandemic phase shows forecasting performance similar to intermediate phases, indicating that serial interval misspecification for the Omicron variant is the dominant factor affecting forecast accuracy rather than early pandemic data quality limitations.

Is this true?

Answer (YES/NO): NO